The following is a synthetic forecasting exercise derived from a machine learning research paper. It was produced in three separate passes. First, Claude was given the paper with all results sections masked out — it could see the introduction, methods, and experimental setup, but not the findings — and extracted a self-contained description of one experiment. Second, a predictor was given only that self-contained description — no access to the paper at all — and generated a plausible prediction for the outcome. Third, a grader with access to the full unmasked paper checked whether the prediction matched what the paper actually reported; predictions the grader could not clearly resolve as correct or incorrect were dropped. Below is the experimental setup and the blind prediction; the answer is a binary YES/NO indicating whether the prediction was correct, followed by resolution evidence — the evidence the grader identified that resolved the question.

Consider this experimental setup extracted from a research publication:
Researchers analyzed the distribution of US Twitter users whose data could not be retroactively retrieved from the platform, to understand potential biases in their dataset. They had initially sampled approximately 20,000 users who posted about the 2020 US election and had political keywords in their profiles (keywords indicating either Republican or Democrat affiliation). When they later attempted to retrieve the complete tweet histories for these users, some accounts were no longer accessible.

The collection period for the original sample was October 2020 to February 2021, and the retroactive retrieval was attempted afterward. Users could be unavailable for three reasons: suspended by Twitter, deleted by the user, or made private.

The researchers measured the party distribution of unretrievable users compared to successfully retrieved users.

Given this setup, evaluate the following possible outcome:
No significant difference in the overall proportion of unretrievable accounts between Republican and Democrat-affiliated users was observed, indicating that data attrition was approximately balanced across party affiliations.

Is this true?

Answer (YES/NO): NO